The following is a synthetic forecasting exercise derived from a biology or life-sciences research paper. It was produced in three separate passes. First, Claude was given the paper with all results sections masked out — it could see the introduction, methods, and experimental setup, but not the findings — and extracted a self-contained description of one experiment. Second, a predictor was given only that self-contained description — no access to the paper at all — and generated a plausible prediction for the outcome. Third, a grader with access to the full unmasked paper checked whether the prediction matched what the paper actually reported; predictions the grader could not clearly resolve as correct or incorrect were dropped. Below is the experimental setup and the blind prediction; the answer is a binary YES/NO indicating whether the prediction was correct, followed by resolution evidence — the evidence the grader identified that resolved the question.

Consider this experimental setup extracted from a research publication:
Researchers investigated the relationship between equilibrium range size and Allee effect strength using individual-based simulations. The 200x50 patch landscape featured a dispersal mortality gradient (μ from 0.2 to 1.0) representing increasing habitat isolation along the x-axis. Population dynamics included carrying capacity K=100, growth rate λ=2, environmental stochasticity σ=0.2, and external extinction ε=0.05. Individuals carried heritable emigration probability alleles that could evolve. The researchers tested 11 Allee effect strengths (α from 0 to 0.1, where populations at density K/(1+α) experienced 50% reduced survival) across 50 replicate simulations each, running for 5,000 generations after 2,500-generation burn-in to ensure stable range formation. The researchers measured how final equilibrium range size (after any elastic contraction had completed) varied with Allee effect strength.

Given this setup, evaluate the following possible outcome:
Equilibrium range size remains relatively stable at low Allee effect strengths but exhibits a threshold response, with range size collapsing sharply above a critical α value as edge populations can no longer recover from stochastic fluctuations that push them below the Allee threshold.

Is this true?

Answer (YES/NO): NO